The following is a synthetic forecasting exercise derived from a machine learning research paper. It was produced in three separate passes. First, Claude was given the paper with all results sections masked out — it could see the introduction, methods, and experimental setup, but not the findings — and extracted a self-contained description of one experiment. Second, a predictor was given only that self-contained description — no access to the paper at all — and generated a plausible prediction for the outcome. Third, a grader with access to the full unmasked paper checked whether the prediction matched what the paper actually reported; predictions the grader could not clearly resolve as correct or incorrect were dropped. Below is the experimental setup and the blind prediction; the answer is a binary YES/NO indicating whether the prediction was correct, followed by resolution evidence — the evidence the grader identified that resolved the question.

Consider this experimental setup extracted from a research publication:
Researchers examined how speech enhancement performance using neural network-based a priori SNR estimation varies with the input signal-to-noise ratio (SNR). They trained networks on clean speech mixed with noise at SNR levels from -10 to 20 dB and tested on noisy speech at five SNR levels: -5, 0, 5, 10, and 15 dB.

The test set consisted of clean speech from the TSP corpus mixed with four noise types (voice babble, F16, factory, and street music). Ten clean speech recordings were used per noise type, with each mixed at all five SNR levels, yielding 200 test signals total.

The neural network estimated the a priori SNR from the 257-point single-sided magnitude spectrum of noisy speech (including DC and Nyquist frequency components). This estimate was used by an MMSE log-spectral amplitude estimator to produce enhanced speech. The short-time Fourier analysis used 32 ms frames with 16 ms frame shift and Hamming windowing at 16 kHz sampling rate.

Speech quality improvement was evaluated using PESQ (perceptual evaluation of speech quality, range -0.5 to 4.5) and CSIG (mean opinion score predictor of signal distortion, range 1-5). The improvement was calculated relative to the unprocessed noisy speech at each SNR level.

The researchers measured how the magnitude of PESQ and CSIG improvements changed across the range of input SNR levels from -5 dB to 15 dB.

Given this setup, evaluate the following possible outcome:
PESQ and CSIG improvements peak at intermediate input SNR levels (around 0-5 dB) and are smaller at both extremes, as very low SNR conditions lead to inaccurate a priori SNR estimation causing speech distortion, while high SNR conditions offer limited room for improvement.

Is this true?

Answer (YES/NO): NO